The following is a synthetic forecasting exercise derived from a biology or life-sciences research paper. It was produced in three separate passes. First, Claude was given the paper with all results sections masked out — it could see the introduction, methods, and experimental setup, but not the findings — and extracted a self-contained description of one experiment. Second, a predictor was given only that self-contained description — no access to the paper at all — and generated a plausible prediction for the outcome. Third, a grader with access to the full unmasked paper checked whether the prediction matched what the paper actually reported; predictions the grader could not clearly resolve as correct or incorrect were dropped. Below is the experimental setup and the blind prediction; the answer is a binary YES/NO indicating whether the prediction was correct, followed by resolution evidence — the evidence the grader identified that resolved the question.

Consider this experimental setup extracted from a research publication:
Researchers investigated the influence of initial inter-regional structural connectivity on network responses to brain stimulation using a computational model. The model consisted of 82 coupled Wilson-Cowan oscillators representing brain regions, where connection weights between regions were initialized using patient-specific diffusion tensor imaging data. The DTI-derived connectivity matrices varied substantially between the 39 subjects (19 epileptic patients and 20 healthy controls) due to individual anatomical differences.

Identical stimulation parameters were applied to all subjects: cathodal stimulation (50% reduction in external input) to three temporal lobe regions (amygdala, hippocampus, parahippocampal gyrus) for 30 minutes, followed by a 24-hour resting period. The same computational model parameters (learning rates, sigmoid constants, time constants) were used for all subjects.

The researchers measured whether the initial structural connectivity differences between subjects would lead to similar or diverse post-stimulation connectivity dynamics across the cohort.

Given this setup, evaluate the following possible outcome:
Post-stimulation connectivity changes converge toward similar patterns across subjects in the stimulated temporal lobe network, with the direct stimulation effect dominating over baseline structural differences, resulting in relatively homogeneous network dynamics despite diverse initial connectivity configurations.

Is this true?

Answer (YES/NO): NO